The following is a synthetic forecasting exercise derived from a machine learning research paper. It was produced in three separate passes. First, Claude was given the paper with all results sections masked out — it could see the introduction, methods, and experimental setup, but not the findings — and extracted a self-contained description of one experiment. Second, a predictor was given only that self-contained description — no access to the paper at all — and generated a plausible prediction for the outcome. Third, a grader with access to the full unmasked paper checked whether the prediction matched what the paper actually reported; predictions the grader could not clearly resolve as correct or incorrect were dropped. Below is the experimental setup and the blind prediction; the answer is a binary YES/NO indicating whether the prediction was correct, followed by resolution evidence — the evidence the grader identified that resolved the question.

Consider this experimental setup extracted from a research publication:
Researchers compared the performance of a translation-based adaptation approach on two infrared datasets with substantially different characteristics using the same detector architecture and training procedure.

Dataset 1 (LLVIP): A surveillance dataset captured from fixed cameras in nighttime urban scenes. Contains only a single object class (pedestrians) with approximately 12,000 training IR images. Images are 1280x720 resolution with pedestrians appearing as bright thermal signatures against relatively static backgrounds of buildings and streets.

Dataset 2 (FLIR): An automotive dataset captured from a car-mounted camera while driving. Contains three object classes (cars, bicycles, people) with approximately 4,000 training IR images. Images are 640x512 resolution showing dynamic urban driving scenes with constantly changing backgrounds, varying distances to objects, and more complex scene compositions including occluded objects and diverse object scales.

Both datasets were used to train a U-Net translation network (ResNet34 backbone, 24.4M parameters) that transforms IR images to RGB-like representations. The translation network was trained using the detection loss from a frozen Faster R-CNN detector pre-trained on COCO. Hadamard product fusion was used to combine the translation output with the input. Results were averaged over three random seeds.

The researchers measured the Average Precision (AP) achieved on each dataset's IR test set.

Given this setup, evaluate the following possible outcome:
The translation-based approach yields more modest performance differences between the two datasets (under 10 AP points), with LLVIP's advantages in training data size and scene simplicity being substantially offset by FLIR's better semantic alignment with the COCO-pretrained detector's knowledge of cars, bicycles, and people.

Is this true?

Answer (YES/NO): NO